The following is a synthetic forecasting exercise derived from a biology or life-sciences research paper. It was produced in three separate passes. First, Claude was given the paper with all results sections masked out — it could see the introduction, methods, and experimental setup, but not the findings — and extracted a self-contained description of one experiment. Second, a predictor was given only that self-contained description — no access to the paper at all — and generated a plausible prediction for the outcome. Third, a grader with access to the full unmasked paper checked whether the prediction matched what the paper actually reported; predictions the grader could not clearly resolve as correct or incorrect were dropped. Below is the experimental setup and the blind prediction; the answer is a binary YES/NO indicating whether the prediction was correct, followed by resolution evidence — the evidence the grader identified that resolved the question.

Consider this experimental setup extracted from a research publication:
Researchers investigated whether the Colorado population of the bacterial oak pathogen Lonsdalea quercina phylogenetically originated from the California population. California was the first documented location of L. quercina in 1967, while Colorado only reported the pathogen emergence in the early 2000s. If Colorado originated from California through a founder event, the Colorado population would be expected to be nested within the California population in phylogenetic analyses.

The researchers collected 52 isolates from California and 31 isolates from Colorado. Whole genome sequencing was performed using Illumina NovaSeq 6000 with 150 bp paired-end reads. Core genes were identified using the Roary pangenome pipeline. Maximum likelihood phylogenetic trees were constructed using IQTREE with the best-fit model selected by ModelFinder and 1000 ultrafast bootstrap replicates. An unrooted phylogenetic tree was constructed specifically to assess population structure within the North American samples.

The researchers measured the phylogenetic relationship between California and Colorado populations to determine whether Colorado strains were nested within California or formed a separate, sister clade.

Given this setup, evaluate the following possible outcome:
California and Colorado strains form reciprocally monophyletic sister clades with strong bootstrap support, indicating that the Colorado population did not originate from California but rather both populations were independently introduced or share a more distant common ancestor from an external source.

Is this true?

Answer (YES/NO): YES